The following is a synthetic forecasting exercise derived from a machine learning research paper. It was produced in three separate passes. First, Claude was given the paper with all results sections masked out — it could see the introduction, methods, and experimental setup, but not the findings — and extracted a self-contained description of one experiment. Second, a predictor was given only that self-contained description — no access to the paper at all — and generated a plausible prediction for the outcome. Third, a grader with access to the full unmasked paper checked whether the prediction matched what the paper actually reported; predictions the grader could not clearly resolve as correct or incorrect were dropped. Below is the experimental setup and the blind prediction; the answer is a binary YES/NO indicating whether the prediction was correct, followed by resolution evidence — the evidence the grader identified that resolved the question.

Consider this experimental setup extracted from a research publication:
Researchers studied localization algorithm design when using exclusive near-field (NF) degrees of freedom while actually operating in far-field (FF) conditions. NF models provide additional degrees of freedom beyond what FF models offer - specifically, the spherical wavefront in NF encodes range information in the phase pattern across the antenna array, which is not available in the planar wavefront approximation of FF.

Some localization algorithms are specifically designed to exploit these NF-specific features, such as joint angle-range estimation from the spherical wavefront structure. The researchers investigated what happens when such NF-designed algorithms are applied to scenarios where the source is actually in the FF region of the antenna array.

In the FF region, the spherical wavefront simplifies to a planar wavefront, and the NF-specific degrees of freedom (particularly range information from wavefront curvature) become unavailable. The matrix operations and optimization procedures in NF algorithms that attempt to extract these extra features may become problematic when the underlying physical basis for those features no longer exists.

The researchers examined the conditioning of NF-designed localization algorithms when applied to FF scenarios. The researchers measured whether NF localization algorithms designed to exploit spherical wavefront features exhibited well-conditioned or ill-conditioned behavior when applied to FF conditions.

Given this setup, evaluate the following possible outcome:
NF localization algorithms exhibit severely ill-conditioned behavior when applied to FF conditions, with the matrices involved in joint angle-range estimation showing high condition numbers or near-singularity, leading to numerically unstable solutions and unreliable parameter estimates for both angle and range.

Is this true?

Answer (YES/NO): NO